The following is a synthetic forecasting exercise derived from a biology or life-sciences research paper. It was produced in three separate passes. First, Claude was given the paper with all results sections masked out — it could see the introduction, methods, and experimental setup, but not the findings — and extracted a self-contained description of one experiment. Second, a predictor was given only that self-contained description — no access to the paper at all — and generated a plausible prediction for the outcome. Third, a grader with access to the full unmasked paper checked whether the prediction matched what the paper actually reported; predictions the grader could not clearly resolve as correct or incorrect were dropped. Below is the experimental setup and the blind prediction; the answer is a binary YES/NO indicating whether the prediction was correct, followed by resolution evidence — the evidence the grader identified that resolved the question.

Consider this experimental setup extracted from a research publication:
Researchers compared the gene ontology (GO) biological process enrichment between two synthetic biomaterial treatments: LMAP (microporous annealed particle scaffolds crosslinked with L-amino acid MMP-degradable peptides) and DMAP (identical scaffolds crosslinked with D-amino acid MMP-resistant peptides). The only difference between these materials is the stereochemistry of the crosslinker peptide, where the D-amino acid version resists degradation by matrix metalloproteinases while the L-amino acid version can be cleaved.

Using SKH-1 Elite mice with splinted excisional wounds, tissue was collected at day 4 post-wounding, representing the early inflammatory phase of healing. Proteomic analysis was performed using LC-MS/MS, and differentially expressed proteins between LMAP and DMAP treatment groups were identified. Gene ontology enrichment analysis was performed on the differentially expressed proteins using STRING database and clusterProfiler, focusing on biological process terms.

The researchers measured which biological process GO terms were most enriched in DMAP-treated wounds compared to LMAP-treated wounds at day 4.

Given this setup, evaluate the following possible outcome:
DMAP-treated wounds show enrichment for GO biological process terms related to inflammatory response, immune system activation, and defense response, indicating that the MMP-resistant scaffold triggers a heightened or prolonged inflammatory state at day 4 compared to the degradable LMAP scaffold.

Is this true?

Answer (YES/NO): YES